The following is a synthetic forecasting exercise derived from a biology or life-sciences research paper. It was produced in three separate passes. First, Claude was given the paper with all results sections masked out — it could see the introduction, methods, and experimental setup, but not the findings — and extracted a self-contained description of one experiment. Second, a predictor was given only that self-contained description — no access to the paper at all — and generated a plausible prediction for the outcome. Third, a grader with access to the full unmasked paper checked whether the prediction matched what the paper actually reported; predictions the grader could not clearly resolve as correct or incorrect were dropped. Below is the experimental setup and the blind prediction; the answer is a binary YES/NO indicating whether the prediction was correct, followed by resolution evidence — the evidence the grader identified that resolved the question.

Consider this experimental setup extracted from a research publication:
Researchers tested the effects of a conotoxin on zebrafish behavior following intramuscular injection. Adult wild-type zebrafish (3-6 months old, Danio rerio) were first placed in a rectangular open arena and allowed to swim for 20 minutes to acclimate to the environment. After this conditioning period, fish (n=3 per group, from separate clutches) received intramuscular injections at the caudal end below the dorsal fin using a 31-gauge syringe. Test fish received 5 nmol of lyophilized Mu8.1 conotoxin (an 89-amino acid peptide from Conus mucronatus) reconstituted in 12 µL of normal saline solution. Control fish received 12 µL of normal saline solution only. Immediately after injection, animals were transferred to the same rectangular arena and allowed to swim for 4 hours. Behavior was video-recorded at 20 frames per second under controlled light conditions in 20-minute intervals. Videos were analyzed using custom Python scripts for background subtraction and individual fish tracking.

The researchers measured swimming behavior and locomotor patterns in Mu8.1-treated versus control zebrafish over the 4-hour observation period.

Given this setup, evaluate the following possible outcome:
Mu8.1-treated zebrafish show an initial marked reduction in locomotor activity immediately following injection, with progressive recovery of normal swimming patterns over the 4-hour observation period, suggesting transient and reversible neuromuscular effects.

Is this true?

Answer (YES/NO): NO